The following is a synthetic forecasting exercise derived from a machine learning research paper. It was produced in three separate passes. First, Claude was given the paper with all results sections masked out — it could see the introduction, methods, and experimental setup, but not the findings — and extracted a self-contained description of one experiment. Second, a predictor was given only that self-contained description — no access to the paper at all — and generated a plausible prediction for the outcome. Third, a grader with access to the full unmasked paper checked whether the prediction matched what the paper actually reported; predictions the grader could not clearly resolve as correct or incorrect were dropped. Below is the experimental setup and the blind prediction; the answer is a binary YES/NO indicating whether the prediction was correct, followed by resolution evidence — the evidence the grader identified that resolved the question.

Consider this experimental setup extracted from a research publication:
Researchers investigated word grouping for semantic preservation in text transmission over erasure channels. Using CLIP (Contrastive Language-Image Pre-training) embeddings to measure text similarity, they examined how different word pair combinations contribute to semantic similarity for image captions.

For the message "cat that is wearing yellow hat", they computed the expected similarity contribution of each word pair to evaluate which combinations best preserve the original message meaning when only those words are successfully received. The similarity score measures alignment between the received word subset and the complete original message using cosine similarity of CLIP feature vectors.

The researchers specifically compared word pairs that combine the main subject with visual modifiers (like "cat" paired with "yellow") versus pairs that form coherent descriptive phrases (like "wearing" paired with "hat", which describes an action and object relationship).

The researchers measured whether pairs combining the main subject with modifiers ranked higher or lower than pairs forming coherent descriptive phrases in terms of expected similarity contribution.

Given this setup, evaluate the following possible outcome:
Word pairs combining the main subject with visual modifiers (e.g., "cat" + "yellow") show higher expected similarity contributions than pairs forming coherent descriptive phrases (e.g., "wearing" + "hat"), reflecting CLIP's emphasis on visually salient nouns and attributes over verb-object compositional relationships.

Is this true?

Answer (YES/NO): YES